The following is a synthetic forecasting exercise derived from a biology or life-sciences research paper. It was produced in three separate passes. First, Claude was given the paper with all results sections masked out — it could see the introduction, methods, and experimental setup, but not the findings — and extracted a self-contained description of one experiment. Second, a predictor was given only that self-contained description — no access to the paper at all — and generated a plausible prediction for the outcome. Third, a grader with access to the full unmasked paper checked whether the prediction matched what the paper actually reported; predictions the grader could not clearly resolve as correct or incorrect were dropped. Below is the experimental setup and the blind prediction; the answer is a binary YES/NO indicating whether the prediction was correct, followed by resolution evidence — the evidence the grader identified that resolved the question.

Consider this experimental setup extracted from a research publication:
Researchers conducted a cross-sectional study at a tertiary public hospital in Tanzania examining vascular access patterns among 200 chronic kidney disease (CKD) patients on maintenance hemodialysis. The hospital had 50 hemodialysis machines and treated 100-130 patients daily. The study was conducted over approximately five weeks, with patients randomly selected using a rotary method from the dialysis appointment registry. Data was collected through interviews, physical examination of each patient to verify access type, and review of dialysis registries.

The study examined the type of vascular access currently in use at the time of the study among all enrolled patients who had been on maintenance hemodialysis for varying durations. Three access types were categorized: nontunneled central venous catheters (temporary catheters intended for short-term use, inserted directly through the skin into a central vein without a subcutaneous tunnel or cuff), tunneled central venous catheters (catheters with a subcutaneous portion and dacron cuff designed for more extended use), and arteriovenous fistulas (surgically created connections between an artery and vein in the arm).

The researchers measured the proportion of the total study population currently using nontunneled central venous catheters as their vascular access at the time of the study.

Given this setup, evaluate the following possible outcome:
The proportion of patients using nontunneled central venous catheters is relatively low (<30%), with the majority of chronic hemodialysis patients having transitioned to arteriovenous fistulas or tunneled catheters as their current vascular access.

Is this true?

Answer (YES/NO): YES